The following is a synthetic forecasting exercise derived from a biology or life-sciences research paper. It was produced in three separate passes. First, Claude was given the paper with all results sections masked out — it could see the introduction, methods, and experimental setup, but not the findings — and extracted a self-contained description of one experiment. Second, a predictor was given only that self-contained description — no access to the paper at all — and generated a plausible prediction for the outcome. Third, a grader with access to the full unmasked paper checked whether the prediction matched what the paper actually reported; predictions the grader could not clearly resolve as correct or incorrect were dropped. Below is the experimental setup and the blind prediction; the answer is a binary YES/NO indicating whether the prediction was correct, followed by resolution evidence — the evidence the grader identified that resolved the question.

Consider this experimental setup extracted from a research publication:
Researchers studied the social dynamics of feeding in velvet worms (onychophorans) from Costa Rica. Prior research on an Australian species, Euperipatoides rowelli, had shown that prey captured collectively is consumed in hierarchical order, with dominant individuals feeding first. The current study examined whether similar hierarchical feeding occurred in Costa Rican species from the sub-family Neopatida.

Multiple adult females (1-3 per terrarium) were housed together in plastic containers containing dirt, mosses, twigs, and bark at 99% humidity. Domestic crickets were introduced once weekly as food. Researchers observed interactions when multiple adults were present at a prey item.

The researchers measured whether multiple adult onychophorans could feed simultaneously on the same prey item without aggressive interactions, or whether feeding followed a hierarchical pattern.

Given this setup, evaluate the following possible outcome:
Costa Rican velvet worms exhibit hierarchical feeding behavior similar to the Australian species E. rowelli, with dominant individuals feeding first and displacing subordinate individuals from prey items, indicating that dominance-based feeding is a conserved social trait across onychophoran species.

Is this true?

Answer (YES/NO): NO